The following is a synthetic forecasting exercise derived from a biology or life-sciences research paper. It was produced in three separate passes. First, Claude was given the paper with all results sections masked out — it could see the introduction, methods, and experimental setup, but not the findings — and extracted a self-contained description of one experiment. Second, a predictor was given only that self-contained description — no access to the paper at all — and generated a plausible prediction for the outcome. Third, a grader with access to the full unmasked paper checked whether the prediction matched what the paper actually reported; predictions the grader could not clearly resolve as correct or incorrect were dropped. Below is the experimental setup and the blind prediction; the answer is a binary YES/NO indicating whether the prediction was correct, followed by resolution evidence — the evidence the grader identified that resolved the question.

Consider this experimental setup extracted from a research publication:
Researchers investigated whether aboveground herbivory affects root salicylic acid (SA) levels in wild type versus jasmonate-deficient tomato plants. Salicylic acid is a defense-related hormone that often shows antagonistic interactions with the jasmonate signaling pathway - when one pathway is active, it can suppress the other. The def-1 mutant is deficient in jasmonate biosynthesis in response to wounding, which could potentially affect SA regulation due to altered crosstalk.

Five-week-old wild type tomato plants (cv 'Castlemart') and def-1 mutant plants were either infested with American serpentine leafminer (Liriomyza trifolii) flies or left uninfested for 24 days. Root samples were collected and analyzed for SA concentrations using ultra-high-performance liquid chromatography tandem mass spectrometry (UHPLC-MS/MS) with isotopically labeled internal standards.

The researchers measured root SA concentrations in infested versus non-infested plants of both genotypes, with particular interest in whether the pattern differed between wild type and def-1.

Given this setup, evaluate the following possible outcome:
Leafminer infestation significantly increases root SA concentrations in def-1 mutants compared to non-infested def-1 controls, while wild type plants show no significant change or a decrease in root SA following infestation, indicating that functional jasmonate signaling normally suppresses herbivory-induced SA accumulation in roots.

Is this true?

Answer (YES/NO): NO